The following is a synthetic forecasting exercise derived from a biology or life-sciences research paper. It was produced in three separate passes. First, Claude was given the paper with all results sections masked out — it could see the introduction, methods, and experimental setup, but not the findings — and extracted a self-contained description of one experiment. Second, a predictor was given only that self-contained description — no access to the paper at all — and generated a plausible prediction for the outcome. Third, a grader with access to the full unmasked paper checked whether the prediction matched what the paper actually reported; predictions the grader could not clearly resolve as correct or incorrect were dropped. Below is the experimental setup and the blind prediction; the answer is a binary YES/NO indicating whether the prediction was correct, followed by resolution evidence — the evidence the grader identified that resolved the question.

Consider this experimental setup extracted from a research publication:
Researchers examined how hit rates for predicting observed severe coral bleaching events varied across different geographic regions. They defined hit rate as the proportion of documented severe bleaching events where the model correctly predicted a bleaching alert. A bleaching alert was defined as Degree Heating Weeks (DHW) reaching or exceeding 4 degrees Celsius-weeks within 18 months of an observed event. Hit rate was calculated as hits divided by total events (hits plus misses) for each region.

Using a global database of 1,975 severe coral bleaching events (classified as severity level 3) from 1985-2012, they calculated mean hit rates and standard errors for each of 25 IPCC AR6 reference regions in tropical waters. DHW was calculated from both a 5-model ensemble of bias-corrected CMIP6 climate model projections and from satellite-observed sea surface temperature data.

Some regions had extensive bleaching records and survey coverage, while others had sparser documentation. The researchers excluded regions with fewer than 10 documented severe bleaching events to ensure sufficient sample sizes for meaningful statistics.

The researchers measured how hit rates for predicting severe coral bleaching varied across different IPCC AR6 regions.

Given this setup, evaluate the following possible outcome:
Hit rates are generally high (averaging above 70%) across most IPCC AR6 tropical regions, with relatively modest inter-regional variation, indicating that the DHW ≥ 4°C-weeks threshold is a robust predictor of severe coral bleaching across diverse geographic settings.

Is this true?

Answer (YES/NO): YES